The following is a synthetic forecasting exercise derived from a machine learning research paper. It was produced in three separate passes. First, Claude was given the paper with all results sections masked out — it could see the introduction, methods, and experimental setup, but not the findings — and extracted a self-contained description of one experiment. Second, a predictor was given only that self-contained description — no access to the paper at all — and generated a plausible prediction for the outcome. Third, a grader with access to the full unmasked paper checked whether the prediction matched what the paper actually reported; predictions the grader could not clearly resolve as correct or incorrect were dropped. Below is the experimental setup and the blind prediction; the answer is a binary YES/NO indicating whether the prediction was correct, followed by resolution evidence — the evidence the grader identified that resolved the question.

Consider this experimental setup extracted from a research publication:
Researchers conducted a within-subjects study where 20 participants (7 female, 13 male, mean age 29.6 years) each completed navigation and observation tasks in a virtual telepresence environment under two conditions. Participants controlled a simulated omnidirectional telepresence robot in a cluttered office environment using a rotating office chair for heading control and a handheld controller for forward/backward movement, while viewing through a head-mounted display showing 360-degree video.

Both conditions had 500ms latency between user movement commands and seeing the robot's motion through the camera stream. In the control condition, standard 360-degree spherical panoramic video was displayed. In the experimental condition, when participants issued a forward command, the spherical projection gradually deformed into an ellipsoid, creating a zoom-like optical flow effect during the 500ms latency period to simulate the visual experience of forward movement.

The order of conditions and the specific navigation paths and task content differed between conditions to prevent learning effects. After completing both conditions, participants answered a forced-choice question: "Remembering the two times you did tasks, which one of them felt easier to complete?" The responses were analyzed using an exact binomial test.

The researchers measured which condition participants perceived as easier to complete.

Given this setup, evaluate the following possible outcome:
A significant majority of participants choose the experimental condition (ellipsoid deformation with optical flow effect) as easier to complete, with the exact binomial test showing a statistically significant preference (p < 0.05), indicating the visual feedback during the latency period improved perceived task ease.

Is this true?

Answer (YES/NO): NO